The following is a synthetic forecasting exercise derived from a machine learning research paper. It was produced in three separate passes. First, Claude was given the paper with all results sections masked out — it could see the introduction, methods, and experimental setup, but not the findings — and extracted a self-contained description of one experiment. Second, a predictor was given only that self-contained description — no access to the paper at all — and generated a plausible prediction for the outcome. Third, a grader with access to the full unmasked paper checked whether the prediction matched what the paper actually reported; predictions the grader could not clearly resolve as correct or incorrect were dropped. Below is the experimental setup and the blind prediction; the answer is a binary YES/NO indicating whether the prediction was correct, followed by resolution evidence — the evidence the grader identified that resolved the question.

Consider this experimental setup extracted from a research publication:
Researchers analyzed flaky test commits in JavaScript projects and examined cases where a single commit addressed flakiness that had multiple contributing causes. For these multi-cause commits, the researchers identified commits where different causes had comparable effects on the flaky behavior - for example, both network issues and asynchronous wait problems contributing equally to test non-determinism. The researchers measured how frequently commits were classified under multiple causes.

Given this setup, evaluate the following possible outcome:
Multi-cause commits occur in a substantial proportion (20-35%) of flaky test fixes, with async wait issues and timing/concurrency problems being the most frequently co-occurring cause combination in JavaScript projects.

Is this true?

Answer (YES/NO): NO